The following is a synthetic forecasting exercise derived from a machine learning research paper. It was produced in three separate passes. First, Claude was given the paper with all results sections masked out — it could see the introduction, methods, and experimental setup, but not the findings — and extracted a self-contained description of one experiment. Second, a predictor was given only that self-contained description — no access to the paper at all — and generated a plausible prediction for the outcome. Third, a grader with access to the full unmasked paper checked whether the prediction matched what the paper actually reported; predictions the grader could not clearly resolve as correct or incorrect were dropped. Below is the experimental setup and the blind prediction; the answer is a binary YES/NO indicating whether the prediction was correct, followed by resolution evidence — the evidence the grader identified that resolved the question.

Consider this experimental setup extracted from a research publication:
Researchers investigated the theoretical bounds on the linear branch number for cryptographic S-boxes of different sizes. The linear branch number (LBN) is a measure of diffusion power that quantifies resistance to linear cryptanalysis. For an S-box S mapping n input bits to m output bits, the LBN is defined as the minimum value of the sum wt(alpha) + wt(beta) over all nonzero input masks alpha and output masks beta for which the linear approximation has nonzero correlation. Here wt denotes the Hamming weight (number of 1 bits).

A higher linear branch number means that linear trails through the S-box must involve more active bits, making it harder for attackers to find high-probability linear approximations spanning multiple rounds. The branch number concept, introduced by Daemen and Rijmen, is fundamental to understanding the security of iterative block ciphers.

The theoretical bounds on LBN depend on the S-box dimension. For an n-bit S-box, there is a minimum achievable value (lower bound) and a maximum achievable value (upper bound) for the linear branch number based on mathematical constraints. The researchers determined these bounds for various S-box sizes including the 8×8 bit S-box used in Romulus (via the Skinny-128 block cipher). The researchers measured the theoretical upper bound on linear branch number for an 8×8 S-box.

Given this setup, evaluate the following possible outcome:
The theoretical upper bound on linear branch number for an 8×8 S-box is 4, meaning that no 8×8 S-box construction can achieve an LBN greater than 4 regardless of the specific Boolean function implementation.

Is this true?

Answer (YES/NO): NO